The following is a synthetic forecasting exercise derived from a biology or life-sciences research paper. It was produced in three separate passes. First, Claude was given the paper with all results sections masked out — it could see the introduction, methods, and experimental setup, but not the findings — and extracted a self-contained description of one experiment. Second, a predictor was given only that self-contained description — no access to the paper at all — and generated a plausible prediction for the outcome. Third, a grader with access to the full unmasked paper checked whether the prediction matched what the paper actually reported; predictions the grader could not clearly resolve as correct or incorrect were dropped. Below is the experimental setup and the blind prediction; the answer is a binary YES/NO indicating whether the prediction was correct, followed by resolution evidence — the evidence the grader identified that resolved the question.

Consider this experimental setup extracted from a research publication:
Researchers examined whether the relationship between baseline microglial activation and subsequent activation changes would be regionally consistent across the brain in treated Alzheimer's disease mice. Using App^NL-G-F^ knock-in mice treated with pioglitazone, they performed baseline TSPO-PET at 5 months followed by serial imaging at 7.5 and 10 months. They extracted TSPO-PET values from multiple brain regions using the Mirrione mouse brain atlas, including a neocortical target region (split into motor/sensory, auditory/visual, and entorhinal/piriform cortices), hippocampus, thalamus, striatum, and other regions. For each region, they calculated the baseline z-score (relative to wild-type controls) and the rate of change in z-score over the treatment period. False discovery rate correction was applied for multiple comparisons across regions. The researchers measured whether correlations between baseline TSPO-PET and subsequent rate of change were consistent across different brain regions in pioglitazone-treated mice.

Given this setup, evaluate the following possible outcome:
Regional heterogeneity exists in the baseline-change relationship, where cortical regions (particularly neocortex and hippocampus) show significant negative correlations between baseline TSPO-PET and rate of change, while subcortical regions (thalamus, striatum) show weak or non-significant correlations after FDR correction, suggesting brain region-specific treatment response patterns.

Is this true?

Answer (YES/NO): NO